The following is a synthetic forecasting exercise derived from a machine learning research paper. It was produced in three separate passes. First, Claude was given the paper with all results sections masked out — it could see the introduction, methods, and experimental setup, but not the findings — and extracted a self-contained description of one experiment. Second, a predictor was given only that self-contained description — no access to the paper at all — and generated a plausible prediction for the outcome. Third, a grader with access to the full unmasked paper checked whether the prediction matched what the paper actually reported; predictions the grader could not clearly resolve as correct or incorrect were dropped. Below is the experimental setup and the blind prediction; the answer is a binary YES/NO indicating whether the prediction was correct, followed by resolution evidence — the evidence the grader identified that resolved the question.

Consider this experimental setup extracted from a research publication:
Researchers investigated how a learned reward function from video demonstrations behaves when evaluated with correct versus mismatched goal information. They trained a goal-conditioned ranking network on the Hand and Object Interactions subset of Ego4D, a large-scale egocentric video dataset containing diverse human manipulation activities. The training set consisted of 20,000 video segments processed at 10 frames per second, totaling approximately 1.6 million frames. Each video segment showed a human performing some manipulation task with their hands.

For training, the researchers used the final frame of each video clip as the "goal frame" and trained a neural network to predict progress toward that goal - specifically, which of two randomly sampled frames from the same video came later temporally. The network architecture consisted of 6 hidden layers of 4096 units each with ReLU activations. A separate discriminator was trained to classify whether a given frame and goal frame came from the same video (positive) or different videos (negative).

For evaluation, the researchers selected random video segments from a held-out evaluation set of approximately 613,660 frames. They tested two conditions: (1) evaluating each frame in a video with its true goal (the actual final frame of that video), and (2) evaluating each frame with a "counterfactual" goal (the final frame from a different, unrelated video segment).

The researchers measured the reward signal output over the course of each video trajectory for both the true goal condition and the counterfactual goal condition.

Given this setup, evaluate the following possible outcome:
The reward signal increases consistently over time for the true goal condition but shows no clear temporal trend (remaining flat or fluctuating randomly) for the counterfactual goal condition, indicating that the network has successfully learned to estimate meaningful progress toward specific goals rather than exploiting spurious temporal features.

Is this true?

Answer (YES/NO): YES